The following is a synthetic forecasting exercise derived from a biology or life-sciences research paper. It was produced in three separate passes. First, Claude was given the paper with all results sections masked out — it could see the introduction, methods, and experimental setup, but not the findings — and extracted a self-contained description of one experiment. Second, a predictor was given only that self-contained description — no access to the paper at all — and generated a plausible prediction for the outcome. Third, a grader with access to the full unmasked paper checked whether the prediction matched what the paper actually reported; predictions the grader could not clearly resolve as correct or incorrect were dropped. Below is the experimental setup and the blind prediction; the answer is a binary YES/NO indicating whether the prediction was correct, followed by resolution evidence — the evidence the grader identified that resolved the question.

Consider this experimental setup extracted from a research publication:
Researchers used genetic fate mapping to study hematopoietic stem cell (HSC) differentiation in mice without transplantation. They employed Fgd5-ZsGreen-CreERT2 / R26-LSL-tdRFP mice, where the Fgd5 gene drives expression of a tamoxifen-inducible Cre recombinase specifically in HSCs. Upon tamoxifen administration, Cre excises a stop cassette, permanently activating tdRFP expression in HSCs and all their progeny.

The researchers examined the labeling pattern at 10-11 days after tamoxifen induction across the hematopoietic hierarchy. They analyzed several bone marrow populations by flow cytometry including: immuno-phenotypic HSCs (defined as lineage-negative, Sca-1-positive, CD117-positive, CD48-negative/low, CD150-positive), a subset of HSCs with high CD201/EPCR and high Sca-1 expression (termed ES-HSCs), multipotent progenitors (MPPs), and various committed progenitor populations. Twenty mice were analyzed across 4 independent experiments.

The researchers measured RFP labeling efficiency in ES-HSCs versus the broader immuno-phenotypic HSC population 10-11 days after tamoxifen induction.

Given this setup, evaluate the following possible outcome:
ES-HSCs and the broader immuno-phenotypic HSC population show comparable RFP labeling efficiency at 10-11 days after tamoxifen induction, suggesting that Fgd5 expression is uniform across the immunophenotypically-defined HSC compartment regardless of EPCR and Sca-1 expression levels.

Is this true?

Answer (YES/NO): NO